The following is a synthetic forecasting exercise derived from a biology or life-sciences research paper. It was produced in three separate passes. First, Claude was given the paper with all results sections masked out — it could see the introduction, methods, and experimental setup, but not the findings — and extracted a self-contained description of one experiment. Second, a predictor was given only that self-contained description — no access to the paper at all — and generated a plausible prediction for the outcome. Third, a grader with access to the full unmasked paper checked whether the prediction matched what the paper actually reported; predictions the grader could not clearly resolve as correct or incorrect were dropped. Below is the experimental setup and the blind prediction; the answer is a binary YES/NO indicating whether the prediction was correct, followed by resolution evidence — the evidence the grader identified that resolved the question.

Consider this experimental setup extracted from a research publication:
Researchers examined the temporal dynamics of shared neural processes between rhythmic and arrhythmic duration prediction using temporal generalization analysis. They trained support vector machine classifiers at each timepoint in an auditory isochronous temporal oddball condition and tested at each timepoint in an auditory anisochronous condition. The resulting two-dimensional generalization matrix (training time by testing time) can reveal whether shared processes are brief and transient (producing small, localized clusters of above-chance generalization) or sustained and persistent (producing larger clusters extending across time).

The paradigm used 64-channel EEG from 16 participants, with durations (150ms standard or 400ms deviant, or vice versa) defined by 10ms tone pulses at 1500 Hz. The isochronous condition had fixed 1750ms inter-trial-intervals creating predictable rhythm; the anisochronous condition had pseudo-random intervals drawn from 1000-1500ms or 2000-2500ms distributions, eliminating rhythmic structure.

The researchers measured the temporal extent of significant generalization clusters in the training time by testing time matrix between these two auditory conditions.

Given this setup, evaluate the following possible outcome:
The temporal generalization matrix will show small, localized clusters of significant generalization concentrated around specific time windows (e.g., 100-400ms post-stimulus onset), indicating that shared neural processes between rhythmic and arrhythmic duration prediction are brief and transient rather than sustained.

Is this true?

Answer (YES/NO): NO